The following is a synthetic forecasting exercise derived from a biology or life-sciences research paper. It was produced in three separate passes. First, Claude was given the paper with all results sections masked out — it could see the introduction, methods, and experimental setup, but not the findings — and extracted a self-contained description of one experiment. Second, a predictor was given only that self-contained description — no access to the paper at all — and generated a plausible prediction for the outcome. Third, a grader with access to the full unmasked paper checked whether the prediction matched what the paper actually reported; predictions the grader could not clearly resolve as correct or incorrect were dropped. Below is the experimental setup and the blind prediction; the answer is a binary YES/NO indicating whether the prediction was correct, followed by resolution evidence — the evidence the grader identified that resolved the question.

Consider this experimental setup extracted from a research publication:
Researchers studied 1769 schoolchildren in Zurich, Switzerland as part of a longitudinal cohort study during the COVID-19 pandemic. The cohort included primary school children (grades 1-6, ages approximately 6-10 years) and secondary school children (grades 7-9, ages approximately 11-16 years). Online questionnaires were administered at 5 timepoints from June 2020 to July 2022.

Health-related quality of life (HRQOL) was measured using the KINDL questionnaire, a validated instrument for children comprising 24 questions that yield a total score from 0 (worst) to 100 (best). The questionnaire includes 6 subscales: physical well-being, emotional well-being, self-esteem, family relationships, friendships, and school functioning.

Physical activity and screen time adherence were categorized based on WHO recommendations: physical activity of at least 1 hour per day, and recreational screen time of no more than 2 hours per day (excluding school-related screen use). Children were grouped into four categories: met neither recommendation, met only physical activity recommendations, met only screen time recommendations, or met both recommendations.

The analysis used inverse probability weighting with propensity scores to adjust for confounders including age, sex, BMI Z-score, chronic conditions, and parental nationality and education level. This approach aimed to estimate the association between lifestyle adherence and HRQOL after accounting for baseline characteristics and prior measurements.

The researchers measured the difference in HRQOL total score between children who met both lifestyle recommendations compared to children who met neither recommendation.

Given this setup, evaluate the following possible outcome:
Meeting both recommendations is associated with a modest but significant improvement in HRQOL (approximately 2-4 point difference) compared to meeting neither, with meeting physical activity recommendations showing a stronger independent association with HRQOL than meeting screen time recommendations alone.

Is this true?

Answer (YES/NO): NO